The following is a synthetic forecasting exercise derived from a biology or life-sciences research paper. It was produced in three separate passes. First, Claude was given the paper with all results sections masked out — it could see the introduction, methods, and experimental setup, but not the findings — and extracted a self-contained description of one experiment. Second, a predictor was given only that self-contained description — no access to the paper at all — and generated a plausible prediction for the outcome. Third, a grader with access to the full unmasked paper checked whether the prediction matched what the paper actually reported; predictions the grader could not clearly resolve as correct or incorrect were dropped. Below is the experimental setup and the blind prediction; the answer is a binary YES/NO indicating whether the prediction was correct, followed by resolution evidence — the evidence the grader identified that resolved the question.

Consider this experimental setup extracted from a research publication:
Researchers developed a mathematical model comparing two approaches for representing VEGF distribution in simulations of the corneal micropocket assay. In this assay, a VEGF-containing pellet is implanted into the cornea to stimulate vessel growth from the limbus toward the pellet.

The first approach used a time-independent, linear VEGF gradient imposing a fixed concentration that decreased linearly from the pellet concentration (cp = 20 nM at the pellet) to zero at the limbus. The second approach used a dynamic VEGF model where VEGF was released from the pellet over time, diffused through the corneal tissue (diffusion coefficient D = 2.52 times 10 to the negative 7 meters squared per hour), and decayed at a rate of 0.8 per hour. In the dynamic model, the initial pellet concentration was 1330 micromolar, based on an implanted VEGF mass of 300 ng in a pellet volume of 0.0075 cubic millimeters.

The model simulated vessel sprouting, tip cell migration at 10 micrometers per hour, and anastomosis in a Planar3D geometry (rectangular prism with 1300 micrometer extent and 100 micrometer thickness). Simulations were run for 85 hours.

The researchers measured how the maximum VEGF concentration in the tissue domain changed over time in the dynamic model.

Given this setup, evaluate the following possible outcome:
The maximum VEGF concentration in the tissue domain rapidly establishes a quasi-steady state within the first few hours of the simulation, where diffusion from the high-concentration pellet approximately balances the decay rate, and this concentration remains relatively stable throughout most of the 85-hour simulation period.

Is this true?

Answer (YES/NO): NO